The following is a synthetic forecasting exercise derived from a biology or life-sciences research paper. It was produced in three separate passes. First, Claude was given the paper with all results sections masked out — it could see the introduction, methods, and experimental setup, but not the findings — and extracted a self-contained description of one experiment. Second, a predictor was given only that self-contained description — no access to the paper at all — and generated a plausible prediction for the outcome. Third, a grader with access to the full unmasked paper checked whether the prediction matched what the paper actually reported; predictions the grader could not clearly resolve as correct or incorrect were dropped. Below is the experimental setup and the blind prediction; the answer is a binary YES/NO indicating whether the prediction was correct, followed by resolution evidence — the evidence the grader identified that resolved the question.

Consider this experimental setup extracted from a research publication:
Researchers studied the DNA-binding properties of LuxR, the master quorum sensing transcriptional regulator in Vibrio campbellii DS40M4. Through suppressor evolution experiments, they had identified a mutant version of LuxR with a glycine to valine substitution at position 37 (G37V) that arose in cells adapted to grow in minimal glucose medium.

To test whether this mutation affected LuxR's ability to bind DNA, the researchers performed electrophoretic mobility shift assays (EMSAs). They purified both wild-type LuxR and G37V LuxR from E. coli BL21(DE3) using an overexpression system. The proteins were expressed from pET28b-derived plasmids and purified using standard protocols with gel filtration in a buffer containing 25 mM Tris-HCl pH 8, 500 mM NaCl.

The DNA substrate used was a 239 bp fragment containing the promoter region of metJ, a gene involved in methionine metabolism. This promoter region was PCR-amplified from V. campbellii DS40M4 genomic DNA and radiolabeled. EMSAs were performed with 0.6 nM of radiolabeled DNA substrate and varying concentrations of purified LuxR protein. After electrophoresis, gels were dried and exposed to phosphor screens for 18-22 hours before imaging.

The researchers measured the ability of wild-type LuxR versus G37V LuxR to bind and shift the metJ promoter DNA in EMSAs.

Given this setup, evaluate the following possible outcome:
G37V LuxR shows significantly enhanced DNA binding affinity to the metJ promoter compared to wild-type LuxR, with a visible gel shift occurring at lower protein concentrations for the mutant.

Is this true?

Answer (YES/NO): NO